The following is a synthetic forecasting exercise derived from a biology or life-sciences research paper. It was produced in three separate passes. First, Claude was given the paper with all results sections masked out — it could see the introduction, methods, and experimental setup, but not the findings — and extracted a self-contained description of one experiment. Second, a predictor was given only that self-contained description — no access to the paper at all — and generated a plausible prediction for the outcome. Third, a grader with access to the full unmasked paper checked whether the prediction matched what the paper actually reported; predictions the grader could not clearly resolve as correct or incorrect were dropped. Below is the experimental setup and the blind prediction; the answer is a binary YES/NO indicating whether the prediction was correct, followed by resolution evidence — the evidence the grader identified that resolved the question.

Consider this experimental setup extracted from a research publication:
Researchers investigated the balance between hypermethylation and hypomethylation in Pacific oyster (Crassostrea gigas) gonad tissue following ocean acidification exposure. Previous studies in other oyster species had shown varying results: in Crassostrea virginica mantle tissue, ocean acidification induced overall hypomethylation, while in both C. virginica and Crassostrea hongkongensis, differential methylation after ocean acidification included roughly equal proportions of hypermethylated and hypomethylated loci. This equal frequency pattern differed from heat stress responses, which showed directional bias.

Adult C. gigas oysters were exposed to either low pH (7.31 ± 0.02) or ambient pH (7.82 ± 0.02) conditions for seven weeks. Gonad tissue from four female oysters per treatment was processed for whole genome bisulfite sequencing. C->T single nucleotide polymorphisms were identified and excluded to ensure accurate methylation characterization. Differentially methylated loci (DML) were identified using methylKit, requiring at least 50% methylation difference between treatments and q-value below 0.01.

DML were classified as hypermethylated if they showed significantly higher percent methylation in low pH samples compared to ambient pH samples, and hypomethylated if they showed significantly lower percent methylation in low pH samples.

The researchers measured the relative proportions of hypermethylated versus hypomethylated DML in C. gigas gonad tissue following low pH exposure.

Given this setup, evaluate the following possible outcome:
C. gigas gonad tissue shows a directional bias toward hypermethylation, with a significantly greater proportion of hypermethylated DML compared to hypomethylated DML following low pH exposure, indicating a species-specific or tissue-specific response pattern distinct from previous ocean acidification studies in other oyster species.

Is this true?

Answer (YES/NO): NO